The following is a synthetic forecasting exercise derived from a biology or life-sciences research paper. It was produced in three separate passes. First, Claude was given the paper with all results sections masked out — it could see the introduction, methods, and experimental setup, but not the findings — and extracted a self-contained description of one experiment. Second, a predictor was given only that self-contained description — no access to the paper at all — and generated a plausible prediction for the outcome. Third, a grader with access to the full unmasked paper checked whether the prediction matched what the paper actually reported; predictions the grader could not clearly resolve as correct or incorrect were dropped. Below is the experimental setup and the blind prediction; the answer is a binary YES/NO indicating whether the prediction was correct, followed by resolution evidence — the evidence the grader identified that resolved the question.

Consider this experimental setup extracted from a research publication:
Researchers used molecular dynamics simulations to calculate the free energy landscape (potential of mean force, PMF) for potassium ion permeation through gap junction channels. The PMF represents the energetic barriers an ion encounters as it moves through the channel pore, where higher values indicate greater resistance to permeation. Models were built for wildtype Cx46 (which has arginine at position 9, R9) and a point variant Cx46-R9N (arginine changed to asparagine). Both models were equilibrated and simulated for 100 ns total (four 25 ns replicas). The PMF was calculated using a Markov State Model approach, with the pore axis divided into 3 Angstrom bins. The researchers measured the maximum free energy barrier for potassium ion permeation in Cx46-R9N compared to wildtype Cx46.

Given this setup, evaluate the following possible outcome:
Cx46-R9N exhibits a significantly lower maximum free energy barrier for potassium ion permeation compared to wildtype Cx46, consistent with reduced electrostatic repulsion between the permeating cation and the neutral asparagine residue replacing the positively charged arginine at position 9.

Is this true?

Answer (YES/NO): YES